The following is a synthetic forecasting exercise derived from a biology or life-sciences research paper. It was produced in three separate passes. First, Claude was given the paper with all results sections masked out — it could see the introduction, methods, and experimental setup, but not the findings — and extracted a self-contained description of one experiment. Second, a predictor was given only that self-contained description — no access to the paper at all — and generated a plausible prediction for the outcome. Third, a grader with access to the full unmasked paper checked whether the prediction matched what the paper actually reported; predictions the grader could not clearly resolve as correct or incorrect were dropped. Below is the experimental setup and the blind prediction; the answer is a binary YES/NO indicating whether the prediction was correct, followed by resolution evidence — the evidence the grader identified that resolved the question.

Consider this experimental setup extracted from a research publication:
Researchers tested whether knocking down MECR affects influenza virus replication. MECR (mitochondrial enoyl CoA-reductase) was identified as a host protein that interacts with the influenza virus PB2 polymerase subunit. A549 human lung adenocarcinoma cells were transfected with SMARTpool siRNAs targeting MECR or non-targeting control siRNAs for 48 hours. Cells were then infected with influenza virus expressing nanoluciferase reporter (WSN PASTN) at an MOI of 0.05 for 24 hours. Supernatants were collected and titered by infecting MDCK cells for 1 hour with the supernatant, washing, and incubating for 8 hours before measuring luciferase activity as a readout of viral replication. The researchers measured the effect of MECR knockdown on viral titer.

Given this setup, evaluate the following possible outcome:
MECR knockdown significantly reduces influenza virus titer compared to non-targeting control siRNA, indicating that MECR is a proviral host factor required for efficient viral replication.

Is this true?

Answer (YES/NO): NO